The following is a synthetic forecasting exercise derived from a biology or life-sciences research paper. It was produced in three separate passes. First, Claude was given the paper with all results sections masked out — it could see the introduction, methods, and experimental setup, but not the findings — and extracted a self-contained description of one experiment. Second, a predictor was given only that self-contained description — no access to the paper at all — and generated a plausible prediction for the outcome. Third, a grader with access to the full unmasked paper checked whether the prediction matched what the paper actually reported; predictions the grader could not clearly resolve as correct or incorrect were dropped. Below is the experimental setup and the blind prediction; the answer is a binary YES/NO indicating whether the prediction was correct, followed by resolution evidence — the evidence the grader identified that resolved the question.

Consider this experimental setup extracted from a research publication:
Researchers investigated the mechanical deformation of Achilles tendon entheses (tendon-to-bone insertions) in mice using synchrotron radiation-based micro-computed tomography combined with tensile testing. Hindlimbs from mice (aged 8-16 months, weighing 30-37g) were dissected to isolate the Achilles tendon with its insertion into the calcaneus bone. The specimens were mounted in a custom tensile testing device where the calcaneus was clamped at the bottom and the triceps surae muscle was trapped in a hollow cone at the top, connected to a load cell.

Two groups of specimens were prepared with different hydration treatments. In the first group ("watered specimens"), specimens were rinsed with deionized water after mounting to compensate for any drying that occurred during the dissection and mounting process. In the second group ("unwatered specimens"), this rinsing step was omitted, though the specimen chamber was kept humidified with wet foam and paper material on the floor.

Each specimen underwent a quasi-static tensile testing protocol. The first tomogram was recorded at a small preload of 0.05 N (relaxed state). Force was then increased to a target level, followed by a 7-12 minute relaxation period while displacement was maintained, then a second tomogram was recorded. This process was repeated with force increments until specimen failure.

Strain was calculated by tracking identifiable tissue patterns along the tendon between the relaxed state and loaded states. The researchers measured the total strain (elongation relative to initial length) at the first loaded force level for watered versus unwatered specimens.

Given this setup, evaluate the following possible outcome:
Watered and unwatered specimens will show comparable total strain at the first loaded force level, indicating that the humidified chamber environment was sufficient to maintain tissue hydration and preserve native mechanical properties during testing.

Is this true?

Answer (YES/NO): NO